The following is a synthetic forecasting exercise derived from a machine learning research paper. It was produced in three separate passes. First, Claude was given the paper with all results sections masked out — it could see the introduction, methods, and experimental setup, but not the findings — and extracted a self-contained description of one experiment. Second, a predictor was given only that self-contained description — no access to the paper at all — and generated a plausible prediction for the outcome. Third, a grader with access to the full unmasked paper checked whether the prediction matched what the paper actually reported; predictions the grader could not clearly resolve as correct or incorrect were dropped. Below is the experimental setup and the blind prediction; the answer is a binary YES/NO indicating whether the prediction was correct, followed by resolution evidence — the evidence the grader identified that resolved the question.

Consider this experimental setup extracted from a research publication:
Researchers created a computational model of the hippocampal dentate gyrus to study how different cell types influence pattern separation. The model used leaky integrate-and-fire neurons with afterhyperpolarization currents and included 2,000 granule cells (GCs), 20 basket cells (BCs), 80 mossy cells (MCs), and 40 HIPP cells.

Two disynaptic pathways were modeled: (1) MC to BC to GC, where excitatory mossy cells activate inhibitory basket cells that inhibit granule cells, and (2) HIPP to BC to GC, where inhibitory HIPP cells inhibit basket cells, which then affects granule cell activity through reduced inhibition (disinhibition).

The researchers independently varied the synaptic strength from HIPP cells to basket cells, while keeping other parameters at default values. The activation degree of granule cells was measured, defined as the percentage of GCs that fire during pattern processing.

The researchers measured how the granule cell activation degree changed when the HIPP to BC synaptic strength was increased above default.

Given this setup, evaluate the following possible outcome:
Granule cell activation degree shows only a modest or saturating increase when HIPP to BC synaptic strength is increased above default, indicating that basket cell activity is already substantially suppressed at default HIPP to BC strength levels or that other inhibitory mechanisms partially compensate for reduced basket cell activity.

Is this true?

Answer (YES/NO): NO